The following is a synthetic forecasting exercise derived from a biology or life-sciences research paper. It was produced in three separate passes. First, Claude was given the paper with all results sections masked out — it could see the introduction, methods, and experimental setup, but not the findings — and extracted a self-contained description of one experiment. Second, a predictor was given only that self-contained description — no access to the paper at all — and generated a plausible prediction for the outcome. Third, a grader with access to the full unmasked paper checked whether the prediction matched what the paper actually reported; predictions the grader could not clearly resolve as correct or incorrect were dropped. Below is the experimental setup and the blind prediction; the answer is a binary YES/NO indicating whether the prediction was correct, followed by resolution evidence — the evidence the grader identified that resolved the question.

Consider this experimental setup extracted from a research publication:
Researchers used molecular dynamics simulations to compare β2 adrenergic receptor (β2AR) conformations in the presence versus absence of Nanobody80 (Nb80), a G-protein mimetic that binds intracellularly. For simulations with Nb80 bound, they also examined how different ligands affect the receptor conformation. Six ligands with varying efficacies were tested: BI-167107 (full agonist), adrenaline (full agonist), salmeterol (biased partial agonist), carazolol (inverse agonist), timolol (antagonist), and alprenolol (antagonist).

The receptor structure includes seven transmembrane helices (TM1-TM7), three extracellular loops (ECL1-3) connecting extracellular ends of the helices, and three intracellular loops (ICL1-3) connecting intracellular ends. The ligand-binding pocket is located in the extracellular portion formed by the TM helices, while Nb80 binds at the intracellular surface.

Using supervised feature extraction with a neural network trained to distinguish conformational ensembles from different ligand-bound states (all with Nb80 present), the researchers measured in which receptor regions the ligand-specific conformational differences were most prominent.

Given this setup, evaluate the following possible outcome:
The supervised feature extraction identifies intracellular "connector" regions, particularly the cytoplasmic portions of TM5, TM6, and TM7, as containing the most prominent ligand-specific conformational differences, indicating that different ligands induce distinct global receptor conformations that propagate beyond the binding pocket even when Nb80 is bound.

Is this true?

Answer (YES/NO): NO